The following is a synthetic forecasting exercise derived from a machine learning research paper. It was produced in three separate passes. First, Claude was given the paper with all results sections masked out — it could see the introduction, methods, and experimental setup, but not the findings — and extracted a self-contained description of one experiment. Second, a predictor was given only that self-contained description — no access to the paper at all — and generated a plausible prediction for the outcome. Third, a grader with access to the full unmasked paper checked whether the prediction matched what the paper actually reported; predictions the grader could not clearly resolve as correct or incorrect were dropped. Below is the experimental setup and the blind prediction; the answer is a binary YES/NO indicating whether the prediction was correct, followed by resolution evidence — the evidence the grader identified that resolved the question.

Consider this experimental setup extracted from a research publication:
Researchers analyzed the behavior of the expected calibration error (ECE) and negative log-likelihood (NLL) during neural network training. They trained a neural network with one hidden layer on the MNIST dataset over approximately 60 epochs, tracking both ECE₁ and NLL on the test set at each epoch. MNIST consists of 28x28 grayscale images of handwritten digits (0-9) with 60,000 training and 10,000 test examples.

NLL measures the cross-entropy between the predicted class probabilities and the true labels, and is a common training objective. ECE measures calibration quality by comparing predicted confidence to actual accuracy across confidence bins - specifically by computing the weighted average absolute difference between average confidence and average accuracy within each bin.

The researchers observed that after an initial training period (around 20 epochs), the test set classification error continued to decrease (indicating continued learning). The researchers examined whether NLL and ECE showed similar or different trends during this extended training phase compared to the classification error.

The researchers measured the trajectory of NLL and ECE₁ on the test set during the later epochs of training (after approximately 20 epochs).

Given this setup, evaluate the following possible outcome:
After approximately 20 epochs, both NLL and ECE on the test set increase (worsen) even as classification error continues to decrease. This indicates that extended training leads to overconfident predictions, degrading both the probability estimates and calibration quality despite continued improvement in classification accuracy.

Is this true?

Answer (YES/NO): YES